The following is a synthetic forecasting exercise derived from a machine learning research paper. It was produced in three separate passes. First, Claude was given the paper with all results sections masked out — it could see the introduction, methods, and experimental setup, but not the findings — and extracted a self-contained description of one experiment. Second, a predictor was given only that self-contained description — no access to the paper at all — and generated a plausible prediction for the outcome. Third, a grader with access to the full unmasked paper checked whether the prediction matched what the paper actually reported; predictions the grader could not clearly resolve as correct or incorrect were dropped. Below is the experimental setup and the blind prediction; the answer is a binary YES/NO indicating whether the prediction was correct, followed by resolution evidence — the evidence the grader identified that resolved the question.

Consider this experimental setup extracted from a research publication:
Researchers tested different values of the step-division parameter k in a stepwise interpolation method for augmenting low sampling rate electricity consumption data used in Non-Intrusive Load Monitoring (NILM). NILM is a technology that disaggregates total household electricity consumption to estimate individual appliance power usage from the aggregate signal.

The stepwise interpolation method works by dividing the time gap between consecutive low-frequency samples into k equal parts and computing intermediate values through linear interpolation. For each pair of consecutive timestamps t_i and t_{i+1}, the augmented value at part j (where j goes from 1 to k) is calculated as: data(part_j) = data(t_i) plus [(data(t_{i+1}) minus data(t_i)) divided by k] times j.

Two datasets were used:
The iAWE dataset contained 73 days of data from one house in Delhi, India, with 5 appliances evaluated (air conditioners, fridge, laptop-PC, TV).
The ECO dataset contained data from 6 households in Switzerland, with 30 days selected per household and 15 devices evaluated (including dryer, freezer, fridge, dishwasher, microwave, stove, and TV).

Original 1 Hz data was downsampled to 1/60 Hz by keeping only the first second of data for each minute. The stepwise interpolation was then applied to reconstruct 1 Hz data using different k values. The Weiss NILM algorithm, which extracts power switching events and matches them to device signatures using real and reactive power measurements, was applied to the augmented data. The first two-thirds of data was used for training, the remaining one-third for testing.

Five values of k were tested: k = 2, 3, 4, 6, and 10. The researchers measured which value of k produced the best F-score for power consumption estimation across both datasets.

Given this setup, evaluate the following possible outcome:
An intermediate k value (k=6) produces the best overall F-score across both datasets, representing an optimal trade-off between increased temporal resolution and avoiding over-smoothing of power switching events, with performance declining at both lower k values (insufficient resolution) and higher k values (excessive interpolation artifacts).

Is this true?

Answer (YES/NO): NO